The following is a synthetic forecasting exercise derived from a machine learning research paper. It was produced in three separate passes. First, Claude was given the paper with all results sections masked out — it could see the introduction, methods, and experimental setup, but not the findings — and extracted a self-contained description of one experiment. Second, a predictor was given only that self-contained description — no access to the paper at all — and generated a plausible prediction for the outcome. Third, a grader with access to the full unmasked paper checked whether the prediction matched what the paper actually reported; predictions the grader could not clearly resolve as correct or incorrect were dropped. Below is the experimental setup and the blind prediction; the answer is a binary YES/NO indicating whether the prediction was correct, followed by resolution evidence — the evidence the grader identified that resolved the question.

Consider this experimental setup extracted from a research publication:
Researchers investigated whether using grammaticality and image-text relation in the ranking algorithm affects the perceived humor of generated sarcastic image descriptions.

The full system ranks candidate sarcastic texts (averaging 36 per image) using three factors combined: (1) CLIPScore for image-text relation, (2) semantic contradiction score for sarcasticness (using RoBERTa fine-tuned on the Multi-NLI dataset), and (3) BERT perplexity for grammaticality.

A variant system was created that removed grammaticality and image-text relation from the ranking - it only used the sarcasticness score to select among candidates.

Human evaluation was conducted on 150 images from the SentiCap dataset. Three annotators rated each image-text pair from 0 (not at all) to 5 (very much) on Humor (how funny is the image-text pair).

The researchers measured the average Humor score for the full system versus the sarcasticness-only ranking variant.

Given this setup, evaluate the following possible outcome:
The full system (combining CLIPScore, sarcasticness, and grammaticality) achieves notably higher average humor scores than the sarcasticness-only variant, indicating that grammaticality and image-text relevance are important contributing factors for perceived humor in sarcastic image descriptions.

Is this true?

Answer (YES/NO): YES